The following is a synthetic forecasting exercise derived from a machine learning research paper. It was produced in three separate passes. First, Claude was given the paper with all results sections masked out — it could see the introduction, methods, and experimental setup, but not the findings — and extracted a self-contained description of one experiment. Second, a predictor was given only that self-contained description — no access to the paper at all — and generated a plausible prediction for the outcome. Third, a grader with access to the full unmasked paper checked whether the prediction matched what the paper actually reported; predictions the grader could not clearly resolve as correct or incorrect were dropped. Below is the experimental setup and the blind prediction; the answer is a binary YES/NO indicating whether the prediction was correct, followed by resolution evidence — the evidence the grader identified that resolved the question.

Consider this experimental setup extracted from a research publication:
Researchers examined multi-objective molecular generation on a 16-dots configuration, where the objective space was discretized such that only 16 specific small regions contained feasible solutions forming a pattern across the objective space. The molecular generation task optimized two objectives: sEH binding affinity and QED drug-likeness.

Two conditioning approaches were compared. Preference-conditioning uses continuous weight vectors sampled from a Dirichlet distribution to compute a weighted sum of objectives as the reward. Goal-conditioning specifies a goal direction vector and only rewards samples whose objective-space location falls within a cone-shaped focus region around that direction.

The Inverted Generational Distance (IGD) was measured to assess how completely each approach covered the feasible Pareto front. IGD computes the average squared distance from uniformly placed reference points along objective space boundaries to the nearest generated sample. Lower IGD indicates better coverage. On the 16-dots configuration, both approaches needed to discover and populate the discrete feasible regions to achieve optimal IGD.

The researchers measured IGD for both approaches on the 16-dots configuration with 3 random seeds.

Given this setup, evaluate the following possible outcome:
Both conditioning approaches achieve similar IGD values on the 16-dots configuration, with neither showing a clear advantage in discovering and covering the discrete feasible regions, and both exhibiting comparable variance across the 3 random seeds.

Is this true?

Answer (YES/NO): NO